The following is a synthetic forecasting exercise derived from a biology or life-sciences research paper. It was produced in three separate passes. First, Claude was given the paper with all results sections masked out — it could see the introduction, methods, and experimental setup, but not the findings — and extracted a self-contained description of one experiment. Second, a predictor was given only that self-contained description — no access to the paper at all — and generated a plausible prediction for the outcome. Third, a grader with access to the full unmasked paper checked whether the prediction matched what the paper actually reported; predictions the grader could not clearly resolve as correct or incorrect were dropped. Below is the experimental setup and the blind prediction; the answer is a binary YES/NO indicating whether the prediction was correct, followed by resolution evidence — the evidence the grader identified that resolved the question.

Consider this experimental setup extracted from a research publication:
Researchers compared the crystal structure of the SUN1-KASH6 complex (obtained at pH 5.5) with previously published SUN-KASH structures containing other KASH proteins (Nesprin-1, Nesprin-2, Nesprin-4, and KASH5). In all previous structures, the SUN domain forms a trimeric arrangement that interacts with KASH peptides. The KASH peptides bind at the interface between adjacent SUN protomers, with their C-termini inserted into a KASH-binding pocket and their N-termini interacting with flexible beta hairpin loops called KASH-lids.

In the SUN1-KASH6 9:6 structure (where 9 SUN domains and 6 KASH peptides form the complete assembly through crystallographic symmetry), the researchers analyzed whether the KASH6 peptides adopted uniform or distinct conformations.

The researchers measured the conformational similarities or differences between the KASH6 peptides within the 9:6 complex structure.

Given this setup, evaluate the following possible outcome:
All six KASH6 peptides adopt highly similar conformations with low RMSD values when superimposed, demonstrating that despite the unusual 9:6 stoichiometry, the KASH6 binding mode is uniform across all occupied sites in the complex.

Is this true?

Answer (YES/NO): NO